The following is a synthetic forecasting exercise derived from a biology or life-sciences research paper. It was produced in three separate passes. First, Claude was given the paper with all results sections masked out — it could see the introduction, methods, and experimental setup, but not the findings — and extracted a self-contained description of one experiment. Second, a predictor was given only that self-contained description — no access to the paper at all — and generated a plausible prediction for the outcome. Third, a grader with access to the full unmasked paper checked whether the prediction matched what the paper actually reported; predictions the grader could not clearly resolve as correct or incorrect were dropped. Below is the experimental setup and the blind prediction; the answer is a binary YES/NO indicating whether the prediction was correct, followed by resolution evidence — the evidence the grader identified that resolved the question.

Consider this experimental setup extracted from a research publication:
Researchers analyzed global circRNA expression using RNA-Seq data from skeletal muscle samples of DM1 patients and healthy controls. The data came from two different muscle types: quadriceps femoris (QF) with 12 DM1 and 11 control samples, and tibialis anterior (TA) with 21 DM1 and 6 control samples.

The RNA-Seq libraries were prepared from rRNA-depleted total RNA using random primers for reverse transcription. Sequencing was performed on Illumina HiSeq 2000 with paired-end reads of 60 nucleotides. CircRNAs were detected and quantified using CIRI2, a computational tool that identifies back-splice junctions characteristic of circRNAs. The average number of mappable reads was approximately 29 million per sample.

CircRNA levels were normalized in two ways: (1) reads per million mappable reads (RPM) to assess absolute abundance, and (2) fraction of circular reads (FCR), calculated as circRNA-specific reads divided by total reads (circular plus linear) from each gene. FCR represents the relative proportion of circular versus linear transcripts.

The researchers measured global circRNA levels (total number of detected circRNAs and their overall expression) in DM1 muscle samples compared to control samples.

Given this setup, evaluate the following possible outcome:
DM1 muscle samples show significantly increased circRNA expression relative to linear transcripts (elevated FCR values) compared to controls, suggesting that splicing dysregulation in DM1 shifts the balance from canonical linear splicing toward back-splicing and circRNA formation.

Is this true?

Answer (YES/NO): YES